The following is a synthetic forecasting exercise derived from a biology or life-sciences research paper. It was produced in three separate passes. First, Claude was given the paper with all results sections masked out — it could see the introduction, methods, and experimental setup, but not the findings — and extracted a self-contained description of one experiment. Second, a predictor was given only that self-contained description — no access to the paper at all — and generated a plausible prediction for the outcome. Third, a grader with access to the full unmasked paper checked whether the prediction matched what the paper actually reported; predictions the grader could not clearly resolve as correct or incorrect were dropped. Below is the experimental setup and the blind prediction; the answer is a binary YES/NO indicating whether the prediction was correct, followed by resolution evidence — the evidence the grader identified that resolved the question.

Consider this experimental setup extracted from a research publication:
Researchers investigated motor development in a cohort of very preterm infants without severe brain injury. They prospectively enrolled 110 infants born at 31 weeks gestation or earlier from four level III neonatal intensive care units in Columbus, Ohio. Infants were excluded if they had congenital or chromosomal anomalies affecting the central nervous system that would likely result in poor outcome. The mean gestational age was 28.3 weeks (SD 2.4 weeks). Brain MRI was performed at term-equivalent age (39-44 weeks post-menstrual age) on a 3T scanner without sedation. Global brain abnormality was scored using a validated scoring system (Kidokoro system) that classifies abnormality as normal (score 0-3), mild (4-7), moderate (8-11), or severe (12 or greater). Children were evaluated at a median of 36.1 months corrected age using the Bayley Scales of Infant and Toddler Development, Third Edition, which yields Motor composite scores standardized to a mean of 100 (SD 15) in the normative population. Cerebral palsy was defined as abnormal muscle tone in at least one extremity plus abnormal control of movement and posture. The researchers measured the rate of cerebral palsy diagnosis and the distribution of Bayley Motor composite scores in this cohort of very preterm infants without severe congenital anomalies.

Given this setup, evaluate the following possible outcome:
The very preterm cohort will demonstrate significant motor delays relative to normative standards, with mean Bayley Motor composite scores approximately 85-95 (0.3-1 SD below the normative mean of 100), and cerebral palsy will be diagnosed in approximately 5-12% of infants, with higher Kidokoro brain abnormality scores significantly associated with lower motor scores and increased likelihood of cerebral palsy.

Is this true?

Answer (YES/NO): YES